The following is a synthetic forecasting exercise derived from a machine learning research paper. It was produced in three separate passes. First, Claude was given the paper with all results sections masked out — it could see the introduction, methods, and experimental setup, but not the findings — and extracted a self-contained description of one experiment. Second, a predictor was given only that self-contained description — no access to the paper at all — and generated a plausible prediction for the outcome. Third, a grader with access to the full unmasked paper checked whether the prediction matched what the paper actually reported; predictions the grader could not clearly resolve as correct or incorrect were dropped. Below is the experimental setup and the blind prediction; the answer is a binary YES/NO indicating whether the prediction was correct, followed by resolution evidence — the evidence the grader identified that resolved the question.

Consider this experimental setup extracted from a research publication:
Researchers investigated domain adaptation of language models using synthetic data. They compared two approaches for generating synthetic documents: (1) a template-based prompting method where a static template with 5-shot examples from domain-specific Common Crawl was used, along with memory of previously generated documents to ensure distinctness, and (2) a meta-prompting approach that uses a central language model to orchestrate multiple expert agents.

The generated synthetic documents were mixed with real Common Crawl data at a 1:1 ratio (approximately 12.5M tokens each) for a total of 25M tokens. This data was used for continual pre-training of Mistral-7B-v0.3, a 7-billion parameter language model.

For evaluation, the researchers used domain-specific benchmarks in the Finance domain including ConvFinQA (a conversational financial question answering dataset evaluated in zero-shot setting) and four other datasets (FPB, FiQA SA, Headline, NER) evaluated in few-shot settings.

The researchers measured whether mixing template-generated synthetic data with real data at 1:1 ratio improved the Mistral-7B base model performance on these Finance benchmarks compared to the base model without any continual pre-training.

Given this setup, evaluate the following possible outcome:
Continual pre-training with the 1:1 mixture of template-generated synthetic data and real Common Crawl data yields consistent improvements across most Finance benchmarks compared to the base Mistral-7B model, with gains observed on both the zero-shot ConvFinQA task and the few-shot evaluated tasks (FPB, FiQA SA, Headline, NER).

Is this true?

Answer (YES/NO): NO